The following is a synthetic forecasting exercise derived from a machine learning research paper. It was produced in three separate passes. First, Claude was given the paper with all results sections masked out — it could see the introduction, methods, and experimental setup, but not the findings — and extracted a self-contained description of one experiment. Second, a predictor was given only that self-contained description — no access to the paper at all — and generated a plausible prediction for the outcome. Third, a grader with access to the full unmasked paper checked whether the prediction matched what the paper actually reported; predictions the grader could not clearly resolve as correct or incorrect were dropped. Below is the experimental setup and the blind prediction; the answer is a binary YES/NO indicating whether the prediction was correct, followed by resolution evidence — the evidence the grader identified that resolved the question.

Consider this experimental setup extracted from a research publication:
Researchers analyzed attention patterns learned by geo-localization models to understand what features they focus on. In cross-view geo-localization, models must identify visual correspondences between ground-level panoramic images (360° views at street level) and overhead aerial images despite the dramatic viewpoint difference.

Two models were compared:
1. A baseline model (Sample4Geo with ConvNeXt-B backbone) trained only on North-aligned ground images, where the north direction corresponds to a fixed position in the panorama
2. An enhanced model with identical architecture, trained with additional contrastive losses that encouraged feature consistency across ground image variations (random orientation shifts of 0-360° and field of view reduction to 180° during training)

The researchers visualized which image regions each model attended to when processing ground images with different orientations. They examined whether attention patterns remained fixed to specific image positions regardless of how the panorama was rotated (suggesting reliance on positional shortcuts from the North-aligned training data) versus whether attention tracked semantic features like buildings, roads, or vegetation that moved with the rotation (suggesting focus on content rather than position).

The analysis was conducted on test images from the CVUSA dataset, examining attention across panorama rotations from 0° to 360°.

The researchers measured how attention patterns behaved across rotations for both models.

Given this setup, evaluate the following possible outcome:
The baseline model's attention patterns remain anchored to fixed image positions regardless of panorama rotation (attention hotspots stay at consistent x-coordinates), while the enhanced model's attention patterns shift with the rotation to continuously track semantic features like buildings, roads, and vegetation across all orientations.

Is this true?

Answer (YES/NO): NO